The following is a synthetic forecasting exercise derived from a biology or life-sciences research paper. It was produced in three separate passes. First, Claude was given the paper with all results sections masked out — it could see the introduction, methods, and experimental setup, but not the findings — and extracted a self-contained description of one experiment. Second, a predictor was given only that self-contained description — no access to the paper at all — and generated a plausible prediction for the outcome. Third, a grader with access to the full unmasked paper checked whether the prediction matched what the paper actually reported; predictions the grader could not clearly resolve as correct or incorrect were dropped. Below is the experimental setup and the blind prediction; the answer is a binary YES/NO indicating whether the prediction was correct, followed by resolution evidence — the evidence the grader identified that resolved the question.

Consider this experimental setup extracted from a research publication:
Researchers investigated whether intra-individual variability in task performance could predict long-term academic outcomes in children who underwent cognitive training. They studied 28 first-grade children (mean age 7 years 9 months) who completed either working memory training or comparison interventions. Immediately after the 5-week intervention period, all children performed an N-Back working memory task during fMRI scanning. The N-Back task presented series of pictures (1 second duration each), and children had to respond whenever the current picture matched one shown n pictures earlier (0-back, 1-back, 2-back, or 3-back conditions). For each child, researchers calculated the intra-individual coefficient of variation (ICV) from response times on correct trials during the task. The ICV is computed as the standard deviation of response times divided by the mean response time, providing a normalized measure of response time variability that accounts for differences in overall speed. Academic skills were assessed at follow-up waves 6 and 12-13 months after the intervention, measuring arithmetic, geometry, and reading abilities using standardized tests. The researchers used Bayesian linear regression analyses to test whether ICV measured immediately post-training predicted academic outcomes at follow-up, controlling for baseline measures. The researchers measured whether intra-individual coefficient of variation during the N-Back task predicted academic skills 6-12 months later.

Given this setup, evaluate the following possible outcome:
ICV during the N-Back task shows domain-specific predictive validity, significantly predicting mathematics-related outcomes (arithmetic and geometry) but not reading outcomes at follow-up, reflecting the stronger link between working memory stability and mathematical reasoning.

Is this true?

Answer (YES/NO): NO